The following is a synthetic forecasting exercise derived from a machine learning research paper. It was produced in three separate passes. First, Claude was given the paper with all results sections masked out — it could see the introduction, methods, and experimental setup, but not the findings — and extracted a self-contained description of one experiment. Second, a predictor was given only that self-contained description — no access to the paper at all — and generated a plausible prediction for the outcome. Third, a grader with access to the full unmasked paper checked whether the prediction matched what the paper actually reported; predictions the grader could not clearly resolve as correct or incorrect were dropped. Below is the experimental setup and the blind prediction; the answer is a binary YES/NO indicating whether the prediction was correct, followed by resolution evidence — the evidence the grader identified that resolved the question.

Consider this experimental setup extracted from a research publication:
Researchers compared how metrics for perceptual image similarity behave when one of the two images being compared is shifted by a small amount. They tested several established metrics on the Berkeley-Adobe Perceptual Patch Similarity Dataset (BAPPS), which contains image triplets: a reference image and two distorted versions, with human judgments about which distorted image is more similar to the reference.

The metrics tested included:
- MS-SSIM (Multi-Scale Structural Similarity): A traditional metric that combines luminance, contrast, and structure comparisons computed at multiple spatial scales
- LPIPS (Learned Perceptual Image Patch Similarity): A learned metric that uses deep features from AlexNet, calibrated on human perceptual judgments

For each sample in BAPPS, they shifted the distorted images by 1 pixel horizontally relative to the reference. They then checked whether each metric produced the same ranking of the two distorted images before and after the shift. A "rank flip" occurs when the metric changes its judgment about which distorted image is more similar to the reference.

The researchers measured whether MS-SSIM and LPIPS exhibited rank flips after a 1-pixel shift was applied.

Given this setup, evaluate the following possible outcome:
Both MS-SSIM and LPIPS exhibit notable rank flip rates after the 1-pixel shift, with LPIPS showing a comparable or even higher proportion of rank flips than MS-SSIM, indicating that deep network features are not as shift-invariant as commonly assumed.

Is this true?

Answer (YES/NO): YES